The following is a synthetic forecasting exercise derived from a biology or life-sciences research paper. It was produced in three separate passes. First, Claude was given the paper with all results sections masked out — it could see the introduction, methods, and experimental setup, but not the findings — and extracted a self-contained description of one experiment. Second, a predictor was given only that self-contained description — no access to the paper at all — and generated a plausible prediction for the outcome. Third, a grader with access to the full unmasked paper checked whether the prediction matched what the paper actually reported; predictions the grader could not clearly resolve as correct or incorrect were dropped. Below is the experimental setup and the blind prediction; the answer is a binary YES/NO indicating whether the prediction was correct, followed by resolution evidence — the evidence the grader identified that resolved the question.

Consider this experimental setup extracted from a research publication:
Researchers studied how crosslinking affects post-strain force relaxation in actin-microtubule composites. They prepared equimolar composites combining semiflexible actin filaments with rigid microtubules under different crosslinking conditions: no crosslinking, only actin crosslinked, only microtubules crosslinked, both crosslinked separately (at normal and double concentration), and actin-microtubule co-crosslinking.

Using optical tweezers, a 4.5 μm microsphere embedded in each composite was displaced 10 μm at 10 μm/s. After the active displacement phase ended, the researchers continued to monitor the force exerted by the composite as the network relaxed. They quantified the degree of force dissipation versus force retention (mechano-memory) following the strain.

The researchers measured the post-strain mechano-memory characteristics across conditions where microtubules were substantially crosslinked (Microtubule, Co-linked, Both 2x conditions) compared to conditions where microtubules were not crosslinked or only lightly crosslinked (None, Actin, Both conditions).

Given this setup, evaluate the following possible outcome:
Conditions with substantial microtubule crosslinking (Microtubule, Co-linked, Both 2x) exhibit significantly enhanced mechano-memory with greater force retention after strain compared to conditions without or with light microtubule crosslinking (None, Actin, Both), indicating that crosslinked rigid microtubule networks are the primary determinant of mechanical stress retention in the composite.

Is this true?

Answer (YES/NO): YES